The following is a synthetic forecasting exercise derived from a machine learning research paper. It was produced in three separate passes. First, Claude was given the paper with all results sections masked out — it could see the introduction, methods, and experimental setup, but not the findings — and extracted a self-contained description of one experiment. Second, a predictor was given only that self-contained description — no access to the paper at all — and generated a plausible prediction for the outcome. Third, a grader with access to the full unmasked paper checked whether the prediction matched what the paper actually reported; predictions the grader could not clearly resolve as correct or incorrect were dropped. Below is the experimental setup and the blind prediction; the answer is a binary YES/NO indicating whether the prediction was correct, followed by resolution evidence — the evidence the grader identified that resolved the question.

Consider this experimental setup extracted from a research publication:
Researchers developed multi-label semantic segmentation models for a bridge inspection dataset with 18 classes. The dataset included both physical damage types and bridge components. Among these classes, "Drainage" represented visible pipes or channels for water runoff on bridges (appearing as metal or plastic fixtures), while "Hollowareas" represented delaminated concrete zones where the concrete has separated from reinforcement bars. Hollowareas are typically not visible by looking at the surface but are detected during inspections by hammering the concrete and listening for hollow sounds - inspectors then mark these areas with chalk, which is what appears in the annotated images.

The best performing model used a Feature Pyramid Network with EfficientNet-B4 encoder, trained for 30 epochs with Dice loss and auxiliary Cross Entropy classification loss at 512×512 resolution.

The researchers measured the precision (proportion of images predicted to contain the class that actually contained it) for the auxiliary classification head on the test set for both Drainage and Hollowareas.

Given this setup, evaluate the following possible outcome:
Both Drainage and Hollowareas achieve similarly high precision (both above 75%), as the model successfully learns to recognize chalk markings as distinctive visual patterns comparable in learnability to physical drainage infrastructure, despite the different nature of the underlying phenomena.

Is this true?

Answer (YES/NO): YES